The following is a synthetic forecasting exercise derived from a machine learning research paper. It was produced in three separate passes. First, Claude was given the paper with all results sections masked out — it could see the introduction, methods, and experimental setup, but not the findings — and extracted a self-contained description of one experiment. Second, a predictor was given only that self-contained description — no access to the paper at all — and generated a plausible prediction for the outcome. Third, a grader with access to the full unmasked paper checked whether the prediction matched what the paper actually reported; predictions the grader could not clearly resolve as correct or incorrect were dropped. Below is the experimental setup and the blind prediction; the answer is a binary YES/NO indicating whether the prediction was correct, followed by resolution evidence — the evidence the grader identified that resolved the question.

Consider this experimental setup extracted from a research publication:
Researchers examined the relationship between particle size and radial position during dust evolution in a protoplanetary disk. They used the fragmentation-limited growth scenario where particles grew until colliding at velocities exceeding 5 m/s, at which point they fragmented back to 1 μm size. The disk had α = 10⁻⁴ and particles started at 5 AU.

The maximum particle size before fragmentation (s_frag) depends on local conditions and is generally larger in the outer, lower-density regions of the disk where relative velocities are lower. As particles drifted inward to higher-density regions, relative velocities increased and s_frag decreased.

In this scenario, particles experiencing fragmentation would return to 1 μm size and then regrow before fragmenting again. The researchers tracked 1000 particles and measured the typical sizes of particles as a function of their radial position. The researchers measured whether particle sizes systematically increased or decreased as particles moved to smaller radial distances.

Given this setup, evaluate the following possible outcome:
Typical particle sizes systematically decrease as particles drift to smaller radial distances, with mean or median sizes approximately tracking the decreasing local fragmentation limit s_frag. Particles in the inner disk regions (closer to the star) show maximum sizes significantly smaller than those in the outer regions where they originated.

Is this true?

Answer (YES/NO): YES